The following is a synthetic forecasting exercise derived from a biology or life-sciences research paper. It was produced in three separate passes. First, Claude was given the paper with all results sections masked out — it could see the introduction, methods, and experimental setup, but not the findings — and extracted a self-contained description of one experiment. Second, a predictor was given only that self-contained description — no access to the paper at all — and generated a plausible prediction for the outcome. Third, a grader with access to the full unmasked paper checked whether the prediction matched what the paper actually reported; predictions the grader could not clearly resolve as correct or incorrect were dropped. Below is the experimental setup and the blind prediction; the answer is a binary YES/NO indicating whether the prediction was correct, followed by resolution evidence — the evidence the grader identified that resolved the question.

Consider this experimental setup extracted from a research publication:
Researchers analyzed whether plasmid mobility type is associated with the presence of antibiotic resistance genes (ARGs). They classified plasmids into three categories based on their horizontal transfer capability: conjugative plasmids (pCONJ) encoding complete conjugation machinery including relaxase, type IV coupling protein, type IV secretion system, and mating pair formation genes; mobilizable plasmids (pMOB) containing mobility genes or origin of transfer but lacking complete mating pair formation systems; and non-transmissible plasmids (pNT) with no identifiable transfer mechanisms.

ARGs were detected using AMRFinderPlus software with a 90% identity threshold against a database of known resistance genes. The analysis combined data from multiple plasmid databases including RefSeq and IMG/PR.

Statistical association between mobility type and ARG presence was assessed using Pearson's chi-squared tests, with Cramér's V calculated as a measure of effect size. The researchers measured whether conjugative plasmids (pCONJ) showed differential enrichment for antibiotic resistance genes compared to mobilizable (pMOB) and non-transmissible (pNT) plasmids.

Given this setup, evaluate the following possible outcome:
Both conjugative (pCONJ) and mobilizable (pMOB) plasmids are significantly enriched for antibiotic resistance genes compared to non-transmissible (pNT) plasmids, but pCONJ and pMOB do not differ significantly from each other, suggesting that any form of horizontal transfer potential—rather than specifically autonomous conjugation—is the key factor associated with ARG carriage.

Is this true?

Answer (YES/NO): NO